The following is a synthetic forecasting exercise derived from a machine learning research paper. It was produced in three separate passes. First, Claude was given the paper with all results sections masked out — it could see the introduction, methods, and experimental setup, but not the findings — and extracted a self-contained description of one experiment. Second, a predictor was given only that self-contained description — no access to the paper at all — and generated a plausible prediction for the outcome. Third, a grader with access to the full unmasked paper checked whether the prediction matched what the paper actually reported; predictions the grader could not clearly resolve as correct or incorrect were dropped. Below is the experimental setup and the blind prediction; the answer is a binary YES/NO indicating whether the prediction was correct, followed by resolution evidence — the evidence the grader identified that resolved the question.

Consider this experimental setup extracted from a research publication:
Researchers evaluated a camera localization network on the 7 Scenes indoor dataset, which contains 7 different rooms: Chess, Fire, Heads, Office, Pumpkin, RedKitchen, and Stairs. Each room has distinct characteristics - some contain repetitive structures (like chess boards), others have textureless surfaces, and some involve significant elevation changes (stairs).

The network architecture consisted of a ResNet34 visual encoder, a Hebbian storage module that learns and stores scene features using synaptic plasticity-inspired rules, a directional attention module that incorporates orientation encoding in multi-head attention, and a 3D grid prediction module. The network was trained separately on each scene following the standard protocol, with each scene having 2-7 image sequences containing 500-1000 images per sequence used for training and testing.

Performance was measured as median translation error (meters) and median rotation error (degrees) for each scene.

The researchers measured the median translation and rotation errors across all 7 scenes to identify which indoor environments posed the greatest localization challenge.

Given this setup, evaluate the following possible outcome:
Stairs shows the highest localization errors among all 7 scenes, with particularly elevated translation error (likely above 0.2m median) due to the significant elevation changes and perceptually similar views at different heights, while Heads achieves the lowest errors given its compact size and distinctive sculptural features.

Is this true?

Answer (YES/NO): NO